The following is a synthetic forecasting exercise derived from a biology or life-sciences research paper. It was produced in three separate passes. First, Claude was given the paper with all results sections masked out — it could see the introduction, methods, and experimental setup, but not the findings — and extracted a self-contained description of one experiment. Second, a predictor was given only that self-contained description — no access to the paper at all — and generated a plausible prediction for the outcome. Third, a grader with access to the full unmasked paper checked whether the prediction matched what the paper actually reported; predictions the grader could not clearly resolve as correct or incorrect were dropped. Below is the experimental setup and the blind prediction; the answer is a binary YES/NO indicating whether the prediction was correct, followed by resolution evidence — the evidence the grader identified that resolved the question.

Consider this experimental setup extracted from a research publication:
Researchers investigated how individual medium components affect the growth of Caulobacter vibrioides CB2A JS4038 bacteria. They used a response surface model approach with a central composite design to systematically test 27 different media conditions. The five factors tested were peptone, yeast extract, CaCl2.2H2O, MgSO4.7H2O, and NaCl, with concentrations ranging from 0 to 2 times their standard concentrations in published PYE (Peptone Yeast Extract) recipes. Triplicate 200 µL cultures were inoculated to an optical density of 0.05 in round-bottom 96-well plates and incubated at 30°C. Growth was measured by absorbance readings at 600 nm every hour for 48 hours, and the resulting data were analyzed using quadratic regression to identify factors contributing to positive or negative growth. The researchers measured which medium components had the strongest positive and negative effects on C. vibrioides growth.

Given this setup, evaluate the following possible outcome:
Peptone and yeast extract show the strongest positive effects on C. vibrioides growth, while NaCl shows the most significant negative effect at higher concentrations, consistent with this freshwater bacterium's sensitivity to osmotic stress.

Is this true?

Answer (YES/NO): NO